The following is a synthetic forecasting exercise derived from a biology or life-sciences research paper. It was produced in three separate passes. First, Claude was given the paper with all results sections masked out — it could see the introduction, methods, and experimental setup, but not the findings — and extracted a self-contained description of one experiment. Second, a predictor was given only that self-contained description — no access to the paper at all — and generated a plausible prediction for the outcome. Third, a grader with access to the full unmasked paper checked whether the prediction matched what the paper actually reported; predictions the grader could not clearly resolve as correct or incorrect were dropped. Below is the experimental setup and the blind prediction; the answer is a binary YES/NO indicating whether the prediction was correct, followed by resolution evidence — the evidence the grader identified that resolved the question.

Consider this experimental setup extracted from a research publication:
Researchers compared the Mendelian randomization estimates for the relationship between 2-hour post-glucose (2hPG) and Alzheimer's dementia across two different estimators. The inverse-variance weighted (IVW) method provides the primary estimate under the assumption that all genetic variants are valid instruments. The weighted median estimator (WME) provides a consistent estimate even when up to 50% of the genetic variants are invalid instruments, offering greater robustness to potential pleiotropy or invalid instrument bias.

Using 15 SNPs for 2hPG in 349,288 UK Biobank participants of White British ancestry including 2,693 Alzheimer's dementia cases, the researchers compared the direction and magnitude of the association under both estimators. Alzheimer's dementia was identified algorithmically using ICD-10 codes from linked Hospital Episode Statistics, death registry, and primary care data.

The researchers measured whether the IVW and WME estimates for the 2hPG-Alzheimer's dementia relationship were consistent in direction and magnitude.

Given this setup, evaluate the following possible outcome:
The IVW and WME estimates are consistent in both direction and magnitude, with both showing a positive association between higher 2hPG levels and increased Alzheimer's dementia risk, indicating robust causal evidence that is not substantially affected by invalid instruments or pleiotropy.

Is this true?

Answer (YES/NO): YES